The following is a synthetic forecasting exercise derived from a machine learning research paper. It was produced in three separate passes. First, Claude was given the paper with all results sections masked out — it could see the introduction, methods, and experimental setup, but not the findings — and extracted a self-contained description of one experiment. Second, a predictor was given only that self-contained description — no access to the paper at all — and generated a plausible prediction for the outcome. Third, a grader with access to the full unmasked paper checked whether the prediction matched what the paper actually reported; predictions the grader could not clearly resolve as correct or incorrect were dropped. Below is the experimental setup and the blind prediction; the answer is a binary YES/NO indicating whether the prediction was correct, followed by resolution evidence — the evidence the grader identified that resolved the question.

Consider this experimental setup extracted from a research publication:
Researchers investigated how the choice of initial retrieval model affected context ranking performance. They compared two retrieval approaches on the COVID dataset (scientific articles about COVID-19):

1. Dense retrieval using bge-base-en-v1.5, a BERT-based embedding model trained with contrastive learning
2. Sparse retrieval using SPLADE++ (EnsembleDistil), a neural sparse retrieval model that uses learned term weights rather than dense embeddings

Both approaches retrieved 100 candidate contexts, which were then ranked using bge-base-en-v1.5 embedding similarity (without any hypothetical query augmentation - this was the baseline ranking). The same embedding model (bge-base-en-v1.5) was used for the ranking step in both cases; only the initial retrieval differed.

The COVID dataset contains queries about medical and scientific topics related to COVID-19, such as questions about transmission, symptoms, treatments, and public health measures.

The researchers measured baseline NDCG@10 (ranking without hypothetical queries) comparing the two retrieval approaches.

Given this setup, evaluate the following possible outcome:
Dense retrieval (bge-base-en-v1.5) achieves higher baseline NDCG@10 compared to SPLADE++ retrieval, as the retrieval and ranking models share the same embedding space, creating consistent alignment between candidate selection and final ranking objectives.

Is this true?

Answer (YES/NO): NO